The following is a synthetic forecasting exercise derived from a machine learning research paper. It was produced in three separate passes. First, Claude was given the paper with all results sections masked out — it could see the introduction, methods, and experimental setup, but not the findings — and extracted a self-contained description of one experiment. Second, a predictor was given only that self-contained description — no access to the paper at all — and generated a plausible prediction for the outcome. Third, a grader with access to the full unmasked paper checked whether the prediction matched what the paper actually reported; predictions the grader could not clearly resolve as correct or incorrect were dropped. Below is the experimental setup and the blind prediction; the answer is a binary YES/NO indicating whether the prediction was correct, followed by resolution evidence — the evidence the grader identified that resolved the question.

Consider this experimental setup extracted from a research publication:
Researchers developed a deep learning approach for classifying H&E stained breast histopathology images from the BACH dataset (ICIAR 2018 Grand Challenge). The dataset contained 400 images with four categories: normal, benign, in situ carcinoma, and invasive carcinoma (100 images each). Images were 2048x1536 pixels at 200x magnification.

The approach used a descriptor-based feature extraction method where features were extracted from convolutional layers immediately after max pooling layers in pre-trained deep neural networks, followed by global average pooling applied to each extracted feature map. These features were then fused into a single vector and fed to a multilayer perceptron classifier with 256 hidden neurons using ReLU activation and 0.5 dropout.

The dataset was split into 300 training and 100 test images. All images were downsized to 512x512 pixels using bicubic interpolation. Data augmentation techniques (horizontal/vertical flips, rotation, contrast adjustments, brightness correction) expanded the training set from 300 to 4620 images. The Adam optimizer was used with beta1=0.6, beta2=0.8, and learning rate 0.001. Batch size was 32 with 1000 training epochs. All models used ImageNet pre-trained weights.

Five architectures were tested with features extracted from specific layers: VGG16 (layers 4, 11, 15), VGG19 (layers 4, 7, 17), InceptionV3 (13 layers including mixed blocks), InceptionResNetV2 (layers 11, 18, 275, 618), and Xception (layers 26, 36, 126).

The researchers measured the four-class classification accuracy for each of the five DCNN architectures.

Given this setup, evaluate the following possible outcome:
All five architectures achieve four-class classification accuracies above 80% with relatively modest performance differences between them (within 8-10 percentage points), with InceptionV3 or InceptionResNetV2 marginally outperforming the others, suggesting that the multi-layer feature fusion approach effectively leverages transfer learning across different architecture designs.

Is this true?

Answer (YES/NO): NO